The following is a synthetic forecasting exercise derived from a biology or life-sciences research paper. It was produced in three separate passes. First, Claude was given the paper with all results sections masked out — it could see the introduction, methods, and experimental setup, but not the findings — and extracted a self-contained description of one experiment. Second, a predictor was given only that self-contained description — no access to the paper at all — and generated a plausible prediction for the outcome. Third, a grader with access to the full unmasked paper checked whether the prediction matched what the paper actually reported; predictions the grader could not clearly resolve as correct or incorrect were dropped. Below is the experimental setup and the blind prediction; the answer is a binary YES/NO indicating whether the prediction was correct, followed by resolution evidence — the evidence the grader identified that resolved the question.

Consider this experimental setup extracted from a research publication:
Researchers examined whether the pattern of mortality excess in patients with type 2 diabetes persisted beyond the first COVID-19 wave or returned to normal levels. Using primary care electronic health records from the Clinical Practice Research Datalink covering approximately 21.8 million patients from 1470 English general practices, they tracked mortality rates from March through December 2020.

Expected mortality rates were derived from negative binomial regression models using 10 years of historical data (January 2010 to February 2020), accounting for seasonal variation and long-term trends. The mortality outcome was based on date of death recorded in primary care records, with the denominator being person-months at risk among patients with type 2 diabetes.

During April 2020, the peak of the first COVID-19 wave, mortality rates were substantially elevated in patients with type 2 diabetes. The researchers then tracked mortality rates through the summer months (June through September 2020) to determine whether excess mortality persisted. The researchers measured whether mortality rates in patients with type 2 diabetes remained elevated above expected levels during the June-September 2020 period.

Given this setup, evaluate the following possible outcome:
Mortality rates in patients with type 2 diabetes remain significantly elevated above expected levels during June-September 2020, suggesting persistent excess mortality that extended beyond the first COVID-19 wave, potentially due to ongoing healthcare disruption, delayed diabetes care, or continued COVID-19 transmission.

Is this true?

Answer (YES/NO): NO